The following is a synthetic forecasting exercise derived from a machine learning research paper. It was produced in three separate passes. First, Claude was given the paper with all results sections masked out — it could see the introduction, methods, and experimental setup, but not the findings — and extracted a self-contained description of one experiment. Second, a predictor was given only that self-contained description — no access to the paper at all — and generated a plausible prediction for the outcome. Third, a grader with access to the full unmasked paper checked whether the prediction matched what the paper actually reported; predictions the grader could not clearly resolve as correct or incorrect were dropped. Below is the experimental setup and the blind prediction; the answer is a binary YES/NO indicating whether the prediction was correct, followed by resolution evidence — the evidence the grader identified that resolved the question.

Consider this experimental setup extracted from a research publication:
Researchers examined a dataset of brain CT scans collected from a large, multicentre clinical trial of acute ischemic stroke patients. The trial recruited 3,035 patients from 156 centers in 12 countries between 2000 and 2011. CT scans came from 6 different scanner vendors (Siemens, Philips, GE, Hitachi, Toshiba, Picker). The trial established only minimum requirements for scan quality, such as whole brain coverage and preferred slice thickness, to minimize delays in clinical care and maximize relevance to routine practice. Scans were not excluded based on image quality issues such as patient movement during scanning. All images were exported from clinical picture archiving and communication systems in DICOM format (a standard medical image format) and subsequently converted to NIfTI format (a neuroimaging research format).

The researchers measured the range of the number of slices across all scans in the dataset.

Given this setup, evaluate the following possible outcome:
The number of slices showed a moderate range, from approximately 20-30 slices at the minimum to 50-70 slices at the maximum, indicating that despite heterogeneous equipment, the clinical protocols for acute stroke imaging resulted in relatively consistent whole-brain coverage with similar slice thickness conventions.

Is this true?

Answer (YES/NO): NO